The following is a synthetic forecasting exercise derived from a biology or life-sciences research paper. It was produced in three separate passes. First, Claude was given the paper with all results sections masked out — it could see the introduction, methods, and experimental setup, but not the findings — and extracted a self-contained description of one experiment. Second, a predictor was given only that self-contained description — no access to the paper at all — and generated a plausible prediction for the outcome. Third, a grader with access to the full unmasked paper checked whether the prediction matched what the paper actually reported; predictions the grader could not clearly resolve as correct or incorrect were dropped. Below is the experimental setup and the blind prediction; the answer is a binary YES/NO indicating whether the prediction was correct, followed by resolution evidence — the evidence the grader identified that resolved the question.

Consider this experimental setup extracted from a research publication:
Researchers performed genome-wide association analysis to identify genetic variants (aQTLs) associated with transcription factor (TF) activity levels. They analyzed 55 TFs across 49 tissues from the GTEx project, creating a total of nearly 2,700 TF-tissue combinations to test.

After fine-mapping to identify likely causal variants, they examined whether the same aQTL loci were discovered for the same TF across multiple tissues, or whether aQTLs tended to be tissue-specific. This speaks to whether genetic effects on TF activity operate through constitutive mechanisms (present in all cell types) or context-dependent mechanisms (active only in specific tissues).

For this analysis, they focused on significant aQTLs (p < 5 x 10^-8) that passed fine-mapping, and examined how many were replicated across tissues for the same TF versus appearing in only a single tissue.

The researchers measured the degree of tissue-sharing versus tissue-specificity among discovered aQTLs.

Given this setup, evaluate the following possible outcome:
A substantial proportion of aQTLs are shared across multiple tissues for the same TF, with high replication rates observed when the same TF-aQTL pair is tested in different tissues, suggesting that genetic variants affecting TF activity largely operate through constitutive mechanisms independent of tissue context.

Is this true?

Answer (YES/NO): NO